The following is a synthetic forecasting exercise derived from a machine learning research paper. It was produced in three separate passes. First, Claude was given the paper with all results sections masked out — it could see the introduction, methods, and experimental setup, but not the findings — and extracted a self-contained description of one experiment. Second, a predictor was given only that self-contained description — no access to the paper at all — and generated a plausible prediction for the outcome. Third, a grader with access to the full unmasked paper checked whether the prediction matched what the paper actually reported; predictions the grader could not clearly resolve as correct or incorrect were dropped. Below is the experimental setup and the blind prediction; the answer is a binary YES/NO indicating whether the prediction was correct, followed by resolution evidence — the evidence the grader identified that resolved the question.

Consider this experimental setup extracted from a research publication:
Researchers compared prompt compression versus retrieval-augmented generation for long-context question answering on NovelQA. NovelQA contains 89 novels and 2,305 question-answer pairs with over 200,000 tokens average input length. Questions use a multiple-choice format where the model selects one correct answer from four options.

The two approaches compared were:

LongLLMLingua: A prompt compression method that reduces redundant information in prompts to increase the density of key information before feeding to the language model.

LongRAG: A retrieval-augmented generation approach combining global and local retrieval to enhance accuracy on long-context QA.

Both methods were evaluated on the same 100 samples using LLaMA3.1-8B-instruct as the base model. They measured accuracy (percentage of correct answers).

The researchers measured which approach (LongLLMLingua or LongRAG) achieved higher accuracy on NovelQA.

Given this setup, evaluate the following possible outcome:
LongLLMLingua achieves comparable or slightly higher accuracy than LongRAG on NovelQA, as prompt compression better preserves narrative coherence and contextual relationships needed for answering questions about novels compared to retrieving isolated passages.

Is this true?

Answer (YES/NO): NO